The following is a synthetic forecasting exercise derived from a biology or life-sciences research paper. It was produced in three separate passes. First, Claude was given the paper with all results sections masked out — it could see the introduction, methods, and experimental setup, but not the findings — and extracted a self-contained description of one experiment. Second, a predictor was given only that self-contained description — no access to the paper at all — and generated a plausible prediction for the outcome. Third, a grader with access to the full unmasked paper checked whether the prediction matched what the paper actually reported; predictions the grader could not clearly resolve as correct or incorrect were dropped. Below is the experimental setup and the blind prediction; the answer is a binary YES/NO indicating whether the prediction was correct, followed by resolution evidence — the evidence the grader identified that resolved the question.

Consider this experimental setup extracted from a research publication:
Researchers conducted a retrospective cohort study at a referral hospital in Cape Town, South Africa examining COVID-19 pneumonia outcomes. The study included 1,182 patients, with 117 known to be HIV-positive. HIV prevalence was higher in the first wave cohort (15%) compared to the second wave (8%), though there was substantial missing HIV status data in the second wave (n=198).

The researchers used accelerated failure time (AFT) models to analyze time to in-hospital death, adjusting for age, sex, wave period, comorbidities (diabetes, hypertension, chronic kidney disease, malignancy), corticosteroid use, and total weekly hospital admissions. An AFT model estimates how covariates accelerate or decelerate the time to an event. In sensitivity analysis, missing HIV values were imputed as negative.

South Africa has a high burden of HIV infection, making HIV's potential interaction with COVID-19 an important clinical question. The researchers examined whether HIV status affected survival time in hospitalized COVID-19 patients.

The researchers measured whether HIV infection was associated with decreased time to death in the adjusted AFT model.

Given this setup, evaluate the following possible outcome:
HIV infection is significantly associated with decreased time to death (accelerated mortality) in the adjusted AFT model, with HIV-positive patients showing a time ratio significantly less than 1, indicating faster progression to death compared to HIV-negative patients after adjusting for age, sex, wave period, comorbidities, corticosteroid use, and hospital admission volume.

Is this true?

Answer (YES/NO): NO